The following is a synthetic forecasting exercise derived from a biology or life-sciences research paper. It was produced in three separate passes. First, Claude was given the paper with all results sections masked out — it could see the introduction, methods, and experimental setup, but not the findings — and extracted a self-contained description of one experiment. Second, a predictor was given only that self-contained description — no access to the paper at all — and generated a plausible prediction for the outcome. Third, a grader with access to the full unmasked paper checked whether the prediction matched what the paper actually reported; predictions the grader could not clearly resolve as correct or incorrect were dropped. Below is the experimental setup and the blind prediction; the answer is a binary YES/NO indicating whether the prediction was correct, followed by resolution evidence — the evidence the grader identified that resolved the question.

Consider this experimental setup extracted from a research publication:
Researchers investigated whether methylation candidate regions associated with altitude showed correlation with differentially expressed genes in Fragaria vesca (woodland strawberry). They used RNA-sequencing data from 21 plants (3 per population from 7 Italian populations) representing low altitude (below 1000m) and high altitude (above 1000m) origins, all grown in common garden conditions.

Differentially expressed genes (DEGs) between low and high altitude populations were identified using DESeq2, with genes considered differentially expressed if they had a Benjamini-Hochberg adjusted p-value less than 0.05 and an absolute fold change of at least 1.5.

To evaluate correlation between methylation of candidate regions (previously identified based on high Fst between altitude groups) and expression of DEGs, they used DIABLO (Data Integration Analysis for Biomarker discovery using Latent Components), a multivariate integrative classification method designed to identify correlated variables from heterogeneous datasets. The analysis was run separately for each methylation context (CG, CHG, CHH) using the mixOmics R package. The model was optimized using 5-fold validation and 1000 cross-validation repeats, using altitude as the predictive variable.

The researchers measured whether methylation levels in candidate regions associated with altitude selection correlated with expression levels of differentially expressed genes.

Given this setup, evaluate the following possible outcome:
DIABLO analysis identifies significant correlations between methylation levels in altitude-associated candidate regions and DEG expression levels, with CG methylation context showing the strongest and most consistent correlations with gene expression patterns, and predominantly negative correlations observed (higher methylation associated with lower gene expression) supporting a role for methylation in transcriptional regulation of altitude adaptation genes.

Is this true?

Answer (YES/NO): NO